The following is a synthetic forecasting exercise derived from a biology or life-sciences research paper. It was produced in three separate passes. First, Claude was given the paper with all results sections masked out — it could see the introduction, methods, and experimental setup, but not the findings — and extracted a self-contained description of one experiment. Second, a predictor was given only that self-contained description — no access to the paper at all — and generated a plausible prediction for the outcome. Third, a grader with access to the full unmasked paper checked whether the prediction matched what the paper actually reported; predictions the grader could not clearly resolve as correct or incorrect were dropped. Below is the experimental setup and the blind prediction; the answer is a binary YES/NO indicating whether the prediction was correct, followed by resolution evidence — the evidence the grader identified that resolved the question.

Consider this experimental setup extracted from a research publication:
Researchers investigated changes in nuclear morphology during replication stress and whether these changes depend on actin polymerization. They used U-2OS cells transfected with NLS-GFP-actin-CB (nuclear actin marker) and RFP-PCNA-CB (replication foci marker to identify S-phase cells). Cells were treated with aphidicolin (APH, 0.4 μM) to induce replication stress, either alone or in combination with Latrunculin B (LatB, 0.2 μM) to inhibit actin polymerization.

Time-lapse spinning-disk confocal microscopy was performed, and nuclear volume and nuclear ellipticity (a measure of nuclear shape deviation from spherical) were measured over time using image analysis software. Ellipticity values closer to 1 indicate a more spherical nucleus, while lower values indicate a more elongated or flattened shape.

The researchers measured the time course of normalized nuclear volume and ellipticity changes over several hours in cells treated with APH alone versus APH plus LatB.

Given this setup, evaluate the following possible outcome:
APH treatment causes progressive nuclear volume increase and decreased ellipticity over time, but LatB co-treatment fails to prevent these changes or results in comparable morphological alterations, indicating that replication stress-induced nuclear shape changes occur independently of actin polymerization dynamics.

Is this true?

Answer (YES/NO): NO